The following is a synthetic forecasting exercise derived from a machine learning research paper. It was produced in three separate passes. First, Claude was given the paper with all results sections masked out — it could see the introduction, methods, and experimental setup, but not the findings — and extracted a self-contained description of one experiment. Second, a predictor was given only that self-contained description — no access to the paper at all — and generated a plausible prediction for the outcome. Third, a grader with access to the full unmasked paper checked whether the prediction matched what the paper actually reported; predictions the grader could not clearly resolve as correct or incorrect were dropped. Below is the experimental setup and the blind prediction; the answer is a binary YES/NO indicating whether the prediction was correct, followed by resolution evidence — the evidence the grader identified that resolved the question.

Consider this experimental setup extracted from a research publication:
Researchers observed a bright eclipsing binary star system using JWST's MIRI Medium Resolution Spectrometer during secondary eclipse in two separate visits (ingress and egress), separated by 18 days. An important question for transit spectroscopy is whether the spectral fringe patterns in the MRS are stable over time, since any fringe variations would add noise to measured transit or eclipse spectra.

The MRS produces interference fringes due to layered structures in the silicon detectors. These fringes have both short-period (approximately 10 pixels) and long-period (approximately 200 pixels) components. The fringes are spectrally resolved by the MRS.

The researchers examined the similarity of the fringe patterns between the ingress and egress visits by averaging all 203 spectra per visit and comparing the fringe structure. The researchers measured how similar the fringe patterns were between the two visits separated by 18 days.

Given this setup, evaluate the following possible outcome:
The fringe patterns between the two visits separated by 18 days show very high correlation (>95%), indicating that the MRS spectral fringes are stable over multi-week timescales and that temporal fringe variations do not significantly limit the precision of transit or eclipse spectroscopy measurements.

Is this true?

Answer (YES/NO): YES